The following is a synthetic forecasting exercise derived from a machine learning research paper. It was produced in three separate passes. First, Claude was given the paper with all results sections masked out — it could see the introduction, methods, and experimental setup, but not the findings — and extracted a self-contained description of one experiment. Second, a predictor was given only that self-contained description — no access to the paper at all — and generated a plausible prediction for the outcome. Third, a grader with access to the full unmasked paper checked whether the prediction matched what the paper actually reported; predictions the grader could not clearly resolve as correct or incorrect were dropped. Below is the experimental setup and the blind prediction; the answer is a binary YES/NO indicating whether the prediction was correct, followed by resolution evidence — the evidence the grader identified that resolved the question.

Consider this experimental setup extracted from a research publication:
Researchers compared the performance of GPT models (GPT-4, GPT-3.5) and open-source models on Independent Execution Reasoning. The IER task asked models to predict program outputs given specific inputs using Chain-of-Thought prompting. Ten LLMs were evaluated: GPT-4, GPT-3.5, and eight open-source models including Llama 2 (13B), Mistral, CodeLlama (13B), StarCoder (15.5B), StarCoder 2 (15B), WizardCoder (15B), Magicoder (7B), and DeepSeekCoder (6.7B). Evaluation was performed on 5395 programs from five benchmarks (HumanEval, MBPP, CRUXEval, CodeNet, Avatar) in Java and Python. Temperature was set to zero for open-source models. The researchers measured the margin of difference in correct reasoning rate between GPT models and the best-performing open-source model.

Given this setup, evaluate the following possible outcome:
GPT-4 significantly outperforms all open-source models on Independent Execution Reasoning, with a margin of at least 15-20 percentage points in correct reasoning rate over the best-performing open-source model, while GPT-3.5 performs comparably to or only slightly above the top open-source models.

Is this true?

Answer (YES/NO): NO